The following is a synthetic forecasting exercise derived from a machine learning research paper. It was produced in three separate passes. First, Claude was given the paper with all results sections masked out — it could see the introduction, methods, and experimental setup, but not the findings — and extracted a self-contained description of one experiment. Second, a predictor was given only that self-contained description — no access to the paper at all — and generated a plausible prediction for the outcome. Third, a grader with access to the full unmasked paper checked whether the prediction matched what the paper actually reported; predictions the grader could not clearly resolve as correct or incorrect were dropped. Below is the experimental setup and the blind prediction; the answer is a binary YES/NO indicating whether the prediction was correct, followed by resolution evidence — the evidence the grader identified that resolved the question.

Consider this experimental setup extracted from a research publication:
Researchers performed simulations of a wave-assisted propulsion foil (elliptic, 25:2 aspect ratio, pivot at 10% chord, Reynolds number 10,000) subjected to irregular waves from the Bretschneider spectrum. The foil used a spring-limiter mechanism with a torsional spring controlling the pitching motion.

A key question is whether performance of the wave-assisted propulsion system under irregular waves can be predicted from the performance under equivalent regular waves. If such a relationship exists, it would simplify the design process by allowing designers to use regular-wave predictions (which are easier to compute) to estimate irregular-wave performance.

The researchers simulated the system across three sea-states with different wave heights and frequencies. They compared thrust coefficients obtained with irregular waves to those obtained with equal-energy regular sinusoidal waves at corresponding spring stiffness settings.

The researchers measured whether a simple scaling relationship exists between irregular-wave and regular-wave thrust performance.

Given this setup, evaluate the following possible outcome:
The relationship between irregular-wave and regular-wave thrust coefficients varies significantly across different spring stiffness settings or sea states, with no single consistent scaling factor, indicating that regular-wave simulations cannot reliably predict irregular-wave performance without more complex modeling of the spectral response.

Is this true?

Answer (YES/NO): YES